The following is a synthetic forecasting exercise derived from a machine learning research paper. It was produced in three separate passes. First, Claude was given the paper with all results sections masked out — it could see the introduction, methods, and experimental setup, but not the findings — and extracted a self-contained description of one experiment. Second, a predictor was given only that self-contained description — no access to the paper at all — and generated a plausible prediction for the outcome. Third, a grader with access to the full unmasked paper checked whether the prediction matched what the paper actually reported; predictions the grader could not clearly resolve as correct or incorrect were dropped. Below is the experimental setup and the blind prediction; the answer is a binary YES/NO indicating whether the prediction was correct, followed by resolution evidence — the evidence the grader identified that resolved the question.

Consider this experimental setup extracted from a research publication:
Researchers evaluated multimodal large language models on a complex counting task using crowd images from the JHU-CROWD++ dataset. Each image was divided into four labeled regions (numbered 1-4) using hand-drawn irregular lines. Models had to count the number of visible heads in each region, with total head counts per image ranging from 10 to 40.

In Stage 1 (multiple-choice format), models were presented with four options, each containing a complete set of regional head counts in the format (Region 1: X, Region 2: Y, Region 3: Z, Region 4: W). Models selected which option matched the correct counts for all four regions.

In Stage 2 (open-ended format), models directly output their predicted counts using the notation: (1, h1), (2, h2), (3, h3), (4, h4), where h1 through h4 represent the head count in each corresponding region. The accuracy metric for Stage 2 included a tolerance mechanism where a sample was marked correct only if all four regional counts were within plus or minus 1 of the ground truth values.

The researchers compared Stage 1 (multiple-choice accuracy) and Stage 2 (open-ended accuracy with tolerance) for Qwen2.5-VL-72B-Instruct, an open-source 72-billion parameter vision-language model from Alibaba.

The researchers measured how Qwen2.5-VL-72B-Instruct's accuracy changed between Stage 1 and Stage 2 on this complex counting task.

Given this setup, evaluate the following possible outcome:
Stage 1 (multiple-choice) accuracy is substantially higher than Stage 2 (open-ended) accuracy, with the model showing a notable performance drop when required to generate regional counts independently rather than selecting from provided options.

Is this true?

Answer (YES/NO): YES